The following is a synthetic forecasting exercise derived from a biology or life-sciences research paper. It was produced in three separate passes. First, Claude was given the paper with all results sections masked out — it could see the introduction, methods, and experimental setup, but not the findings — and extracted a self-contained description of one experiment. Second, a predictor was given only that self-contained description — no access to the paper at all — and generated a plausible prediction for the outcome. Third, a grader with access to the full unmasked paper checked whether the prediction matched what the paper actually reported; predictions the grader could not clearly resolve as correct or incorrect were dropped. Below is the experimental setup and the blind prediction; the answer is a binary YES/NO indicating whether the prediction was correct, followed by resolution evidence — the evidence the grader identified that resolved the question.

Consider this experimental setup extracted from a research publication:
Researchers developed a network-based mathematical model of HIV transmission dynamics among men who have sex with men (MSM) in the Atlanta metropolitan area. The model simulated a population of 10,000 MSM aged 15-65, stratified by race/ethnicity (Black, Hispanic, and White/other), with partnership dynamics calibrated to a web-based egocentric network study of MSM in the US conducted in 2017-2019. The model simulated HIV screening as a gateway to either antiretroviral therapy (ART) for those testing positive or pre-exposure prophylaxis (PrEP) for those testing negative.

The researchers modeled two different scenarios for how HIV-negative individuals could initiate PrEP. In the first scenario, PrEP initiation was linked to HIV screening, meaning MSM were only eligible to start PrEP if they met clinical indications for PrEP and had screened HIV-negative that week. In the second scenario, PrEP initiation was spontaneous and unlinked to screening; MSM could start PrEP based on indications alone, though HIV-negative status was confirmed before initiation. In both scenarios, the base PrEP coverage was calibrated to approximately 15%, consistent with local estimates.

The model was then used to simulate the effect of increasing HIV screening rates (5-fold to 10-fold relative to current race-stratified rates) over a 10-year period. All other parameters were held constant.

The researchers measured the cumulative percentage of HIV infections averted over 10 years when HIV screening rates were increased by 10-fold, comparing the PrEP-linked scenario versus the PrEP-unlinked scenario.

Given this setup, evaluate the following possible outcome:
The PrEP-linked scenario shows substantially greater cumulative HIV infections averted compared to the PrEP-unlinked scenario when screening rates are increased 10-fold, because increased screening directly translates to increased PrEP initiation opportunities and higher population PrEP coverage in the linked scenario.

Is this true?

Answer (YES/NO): YES